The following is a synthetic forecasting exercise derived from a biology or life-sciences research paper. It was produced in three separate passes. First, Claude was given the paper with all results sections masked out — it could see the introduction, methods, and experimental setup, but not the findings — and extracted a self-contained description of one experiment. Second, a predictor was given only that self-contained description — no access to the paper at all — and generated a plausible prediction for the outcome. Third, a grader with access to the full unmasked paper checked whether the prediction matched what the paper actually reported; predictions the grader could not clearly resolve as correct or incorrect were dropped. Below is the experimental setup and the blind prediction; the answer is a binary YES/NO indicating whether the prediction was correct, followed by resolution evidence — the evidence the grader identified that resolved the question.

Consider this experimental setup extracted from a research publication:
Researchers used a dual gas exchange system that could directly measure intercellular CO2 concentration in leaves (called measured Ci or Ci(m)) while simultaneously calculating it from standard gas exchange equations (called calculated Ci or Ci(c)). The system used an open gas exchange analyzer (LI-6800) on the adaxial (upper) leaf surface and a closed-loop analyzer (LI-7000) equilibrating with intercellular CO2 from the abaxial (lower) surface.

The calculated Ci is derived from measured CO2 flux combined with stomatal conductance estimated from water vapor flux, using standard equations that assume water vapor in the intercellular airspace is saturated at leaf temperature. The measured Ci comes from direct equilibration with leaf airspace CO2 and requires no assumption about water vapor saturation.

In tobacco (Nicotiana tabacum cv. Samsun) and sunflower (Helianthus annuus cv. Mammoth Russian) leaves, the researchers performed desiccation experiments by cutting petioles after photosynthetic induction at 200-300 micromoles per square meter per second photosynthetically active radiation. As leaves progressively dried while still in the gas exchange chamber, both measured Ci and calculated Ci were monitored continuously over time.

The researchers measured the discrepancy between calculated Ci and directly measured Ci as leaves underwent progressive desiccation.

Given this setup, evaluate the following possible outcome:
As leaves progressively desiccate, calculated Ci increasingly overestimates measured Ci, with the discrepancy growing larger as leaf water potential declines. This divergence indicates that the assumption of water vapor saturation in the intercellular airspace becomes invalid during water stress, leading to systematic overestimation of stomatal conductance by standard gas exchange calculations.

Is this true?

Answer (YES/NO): NO